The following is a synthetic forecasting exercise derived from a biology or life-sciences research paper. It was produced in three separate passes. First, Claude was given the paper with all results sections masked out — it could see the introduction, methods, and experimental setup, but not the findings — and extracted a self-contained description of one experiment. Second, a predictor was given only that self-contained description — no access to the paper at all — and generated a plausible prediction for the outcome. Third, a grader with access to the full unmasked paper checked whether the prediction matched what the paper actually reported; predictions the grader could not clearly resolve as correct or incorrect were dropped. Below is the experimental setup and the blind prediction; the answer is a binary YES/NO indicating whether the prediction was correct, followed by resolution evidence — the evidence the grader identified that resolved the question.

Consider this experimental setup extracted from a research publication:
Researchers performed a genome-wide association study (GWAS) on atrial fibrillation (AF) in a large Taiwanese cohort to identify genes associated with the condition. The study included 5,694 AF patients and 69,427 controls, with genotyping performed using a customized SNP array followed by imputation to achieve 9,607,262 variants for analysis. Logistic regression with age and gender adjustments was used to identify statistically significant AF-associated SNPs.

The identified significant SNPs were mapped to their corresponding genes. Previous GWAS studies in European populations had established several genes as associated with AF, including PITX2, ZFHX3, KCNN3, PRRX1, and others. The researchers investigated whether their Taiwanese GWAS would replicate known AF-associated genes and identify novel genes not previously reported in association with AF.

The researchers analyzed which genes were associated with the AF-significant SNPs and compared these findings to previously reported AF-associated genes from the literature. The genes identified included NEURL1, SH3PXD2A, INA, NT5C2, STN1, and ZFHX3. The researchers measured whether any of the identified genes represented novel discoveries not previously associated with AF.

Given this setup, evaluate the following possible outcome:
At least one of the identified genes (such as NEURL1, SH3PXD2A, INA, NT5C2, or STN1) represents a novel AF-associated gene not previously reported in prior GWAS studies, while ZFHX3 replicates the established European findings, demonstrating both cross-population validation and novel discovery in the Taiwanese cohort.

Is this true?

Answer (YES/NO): YES